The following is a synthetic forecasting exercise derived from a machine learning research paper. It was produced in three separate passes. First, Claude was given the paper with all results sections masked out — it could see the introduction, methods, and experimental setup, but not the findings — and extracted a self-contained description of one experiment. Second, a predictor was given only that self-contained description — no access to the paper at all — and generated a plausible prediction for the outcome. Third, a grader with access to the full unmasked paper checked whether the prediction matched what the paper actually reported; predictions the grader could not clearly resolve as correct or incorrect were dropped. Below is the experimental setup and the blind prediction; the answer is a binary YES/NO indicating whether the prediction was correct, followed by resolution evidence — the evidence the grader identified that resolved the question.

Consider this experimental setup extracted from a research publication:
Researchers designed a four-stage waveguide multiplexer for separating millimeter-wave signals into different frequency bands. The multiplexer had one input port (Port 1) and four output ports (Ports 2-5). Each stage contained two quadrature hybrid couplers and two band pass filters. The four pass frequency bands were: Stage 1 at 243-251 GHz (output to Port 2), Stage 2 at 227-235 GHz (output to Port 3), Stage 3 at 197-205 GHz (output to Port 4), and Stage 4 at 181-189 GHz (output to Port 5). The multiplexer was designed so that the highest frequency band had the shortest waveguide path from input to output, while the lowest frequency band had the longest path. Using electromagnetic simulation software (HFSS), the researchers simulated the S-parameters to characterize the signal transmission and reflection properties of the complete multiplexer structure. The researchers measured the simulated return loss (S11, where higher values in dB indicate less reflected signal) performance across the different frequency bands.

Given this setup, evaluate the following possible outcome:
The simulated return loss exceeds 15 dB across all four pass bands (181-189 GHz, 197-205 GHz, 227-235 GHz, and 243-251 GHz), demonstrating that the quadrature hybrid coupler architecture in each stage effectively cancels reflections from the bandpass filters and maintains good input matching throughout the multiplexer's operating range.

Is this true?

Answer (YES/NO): YES